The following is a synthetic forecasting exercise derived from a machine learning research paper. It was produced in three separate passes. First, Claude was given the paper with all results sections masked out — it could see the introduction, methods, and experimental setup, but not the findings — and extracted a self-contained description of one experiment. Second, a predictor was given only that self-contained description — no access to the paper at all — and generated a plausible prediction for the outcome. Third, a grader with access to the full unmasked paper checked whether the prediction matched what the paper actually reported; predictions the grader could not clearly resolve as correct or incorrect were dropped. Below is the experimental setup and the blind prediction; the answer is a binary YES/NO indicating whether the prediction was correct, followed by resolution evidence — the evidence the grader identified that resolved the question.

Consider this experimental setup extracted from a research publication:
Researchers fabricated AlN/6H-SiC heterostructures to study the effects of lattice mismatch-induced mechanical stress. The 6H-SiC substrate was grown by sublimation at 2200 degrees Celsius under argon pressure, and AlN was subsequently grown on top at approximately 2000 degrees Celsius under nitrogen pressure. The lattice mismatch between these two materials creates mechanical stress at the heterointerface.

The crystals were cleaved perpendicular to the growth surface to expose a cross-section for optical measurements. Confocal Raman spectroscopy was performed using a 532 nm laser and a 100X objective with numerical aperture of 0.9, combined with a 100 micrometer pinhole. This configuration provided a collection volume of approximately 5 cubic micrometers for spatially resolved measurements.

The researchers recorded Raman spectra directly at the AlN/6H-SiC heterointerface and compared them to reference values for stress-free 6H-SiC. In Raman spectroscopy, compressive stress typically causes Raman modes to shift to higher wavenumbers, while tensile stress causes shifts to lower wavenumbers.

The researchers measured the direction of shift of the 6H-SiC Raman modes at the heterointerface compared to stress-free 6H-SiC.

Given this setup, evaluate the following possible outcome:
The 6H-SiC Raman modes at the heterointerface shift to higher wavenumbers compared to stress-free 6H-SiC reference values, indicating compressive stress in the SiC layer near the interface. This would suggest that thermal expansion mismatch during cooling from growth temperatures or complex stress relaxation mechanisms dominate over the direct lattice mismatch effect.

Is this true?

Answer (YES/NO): YES